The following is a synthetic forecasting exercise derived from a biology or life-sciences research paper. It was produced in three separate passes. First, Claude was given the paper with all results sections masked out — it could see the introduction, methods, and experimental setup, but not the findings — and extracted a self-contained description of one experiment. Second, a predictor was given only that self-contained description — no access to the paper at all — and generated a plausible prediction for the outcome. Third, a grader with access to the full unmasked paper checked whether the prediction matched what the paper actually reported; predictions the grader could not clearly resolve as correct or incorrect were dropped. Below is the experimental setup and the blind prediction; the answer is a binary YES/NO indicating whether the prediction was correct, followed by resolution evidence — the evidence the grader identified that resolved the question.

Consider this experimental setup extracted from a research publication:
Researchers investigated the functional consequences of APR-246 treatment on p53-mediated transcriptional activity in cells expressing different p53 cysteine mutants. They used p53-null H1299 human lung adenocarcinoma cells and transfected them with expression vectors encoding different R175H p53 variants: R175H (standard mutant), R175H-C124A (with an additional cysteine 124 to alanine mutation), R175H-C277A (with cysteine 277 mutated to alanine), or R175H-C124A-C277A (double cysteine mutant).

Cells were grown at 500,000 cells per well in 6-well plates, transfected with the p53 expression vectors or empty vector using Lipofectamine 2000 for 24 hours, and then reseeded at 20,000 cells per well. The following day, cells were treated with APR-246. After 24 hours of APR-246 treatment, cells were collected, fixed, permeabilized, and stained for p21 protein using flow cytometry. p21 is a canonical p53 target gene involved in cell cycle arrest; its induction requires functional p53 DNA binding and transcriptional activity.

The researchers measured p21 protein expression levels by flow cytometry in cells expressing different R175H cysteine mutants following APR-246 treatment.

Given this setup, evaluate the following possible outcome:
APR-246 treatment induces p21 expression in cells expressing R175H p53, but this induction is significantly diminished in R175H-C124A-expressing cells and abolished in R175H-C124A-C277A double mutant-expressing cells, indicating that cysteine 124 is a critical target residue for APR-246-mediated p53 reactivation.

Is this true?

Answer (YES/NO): NO